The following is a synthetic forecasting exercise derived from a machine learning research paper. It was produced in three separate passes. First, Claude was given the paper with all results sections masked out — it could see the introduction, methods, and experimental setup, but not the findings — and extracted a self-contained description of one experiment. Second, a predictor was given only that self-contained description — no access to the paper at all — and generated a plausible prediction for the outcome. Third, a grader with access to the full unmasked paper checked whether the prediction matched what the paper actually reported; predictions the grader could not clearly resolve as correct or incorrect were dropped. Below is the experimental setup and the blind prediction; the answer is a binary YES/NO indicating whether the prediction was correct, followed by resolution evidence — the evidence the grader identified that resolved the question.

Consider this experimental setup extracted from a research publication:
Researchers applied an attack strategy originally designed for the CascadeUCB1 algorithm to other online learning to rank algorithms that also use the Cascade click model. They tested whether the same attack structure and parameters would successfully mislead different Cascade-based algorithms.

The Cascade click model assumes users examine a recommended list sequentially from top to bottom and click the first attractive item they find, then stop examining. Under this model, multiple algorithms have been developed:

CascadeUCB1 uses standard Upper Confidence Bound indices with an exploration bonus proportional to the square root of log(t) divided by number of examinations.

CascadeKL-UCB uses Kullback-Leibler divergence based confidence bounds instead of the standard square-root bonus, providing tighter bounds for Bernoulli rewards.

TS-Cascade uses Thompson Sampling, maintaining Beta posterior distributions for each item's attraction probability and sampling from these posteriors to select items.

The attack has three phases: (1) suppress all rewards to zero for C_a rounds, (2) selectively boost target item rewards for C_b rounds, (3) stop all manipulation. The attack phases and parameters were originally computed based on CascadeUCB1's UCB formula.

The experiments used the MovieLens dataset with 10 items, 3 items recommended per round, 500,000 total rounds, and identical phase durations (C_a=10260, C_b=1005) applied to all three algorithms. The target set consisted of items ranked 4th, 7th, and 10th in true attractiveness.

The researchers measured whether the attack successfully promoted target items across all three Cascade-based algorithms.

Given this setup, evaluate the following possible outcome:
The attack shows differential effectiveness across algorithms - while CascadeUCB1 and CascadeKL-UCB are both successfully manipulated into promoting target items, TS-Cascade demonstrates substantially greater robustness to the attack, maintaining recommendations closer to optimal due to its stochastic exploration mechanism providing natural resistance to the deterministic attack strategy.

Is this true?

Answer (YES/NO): NO